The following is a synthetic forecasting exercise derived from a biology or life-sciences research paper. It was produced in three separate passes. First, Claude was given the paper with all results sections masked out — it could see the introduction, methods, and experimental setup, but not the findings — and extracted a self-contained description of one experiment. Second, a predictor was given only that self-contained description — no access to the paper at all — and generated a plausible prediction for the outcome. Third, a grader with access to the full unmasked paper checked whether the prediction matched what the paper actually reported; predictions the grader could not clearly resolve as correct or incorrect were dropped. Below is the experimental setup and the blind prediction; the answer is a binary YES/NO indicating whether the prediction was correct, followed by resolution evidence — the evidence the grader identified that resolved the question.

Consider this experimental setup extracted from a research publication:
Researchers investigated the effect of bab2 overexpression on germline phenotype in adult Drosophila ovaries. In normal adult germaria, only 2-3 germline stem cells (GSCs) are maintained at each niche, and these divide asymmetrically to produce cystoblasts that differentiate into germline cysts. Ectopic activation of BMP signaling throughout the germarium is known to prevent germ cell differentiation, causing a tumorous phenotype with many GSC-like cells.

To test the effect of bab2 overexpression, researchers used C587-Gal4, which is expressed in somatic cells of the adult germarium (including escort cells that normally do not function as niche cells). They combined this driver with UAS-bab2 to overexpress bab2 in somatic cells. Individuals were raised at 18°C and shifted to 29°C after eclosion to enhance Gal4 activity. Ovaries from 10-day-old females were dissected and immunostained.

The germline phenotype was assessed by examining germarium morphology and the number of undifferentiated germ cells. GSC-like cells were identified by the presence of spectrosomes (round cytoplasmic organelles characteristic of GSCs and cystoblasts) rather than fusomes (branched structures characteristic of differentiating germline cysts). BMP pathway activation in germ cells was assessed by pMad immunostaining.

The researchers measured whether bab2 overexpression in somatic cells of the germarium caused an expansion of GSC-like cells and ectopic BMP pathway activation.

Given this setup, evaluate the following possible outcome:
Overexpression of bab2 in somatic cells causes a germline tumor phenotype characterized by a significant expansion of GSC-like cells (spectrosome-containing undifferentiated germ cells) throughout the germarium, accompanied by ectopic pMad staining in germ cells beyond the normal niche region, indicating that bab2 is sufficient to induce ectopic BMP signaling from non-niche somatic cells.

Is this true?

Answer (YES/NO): YES